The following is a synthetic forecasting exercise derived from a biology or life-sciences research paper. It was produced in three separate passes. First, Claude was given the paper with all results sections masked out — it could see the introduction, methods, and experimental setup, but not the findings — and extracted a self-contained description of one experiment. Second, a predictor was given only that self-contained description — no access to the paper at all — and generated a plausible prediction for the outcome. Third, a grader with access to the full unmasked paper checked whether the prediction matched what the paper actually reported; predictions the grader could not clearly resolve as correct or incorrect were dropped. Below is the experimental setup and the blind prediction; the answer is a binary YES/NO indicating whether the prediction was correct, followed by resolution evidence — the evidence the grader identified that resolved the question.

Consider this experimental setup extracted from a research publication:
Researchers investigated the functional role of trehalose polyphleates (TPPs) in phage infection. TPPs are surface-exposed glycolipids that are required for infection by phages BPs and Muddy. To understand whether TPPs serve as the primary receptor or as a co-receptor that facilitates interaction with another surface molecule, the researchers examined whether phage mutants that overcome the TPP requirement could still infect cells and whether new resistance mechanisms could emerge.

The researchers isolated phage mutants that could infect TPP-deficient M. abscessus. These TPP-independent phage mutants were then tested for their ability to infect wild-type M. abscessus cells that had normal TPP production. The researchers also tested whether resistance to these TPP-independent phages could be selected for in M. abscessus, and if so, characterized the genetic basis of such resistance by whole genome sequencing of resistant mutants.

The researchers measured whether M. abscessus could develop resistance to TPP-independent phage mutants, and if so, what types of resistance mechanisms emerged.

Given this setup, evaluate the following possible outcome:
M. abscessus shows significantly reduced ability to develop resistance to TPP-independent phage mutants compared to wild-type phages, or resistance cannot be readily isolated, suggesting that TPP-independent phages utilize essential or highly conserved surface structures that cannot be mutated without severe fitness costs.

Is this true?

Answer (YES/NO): YES